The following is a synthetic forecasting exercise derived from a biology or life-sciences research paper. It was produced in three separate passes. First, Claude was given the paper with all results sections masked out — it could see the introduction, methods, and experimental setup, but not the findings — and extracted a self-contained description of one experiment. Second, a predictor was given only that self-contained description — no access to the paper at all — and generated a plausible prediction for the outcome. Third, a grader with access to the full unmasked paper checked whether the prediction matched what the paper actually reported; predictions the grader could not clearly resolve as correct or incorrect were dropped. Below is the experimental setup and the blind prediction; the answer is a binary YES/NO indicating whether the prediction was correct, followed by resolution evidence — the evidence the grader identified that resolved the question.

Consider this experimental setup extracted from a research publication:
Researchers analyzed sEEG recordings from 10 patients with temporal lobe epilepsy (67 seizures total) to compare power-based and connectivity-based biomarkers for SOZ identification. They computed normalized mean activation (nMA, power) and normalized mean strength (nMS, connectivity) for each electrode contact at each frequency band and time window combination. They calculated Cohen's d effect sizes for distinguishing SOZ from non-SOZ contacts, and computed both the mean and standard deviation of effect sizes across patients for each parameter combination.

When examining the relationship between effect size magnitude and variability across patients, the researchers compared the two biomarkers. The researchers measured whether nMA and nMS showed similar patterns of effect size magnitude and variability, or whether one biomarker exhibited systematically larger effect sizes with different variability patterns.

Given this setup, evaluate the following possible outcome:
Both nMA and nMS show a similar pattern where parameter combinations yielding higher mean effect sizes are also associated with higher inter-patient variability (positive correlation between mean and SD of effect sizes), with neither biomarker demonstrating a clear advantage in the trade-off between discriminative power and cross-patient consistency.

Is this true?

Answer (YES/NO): NO